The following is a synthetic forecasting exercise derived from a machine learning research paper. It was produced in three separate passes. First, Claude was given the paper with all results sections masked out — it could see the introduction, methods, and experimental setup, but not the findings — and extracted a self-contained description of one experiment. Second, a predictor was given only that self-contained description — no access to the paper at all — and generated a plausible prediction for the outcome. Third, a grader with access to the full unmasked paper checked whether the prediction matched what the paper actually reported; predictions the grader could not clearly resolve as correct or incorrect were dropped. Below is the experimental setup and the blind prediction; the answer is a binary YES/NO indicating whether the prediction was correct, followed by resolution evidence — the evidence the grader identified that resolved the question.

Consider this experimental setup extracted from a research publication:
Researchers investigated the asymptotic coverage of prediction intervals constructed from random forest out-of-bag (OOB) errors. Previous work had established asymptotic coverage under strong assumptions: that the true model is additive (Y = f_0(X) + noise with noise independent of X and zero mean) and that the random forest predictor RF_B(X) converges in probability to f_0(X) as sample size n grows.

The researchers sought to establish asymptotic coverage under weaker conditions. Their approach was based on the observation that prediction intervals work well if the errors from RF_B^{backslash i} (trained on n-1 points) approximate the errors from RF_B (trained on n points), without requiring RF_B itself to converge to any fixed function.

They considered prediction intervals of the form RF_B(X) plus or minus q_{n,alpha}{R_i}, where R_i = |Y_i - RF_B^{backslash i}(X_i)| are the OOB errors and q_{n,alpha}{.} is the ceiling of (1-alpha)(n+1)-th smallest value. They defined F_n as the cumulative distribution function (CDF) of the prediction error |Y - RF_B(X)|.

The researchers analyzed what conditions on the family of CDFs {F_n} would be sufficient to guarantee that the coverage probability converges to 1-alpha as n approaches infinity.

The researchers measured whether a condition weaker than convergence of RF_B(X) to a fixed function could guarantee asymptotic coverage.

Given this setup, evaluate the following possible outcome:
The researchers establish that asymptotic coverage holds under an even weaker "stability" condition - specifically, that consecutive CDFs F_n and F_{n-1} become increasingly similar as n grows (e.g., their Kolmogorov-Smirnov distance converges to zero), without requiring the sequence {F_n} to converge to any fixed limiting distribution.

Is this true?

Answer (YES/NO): NO